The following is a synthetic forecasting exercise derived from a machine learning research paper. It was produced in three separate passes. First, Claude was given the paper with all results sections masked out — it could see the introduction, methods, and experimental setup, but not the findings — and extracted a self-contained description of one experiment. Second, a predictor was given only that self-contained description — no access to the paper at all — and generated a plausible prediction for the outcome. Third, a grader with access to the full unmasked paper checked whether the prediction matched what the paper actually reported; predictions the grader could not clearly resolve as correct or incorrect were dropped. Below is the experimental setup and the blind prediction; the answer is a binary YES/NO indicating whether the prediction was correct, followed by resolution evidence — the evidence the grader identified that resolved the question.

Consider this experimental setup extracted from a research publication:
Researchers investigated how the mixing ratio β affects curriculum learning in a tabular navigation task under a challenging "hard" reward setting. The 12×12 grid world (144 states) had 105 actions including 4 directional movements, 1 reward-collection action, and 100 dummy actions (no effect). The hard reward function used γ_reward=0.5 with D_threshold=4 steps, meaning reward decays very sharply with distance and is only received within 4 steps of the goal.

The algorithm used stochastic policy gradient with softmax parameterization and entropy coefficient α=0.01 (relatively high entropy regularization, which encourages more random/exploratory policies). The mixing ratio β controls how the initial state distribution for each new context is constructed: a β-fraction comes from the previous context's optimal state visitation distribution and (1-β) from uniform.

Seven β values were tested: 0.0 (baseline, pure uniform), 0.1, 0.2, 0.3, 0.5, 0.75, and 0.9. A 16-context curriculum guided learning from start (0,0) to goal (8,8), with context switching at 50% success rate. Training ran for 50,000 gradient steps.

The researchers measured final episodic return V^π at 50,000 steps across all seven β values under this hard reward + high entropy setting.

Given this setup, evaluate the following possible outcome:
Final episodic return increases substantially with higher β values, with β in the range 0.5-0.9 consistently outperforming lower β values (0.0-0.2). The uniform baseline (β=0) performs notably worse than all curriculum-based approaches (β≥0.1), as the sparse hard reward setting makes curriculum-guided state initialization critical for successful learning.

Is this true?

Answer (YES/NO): NO